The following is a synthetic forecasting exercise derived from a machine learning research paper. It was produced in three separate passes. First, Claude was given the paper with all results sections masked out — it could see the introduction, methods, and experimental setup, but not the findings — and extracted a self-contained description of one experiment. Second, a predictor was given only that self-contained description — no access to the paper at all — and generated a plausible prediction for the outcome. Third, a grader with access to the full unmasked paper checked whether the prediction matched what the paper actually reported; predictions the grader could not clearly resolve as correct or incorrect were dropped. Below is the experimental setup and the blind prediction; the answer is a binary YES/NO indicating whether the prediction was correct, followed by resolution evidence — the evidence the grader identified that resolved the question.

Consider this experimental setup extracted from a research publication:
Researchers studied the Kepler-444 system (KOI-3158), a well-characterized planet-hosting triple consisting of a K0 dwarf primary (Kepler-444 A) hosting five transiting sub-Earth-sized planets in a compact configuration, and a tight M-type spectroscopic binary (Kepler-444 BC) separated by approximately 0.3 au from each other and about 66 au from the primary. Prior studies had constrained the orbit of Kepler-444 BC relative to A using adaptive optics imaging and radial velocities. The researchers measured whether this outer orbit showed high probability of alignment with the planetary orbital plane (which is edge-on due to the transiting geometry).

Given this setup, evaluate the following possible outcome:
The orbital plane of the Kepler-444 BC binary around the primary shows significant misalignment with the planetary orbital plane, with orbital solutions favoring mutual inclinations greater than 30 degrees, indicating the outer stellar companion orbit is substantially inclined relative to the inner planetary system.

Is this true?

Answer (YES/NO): NO